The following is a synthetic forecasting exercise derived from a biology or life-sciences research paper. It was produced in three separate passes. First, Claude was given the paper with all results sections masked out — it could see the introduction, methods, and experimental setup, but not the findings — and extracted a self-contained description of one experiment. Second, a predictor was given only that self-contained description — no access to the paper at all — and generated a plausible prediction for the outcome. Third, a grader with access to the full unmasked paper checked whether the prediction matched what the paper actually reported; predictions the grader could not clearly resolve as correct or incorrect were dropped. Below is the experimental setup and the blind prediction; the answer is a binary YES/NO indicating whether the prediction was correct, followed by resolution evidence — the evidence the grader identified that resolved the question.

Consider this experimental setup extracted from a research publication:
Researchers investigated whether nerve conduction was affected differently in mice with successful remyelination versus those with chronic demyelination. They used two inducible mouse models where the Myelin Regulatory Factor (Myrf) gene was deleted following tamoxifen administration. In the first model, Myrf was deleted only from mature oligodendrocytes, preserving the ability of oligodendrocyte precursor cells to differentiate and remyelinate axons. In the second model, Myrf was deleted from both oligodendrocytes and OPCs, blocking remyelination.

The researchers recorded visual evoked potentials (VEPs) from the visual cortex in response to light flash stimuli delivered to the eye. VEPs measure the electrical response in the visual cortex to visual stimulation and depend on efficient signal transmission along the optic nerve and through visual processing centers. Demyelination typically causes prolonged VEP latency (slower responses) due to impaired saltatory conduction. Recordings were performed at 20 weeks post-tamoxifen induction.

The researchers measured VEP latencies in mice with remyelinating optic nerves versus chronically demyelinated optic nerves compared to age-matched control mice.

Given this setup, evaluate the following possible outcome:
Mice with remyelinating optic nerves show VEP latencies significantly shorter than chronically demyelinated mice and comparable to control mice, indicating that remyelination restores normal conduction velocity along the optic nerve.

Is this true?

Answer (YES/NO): YES